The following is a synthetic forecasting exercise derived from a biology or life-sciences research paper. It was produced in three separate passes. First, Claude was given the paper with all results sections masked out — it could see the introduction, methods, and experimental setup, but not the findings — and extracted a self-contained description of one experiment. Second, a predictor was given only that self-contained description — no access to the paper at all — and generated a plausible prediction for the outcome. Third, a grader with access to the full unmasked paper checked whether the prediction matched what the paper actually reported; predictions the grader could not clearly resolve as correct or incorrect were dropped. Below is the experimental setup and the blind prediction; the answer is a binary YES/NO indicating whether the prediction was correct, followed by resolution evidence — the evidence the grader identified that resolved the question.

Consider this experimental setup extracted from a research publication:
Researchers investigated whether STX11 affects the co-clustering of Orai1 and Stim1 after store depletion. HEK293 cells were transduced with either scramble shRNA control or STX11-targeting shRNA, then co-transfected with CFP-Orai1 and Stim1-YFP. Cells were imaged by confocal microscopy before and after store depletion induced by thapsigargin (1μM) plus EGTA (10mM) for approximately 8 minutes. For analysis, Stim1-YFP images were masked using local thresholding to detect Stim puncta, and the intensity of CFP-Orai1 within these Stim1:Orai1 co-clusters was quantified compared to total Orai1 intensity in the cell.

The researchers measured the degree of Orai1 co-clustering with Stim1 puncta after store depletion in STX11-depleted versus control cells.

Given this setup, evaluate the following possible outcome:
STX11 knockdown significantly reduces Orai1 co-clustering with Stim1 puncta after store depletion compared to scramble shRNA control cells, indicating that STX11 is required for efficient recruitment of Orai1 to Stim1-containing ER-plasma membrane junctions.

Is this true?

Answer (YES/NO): YES